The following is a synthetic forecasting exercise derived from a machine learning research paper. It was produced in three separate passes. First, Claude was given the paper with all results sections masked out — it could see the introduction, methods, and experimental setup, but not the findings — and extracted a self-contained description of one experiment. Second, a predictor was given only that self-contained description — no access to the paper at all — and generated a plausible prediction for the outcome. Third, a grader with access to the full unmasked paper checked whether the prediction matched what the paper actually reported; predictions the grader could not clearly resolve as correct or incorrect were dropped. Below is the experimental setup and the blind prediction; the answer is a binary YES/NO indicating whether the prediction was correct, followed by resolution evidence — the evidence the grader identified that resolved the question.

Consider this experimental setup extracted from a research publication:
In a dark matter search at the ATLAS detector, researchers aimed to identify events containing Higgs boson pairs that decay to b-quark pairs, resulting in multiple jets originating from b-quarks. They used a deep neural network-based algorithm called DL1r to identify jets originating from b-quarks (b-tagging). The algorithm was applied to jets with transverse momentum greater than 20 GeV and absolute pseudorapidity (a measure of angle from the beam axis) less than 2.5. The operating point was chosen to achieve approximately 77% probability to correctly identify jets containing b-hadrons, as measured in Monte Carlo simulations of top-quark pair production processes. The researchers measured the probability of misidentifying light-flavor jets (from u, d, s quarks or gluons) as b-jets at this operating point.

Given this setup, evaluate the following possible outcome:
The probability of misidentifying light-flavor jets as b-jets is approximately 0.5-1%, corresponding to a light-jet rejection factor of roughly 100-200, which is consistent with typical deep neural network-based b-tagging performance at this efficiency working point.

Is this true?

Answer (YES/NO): YES